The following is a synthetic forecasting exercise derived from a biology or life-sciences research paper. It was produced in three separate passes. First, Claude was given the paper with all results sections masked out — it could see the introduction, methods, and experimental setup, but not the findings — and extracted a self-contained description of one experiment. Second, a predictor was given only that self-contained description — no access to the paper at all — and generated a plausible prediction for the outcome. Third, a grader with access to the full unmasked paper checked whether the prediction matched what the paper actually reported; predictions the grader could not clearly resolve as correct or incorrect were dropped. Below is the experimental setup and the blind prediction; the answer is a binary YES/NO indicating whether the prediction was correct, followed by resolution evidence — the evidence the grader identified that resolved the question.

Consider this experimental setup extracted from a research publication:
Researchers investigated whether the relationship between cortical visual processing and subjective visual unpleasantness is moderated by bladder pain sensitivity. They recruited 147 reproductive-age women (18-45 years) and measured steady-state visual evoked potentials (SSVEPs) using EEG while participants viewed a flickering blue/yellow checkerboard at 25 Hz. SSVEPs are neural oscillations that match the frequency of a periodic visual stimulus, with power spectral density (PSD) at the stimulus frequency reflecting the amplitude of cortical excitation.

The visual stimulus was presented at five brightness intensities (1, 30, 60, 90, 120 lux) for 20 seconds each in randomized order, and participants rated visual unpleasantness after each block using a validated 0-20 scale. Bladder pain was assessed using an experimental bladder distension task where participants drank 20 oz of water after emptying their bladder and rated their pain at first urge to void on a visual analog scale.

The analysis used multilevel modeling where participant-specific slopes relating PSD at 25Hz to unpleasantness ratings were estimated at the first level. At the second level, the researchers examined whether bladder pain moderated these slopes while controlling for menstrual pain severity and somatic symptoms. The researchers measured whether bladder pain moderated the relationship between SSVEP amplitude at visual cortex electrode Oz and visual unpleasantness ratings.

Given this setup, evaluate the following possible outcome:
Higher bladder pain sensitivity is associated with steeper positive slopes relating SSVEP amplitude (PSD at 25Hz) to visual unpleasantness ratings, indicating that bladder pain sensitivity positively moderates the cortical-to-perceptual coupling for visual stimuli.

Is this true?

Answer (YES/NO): YES